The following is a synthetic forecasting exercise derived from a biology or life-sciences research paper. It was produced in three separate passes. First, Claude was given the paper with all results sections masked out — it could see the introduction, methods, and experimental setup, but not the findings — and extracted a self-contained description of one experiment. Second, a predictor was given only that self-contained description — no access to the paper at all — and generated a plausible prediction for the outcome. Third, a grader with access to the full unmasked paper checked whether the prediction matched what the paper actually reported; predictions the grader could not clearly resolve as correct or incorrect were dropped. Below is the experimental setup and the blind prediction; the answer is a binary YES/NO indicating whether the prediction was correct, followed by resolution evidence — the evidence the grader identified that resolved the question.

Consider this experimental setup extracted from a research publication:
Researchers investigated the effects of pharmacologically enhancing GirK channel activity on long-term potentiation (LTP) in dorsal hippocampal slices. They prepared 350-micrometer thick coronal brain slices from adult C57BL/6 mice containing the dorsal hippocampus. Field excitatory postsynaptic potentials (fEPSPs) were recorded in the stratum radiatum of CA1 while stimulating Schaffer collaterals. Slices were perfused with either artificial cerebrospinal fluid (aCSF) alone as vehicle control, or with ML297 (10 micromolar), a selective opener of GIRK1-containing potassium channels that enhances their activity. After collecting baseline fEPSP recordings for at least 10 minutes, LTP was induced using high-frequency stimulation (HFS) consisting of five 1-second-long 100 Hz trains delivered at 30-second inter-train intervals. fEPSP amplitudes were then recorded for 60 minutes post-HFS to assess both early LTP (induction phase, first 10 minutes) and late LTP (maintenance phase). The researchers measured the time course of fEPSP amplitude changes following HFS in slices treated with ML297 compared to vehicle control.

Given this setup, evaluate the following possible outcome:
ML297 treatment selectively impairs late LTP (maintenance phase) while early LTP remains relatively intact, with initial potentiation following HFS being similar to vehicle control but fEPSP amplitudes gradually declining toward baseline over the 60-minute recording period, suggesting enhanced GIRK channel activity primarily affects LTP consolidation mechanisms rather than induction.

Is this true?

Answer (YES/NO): NO